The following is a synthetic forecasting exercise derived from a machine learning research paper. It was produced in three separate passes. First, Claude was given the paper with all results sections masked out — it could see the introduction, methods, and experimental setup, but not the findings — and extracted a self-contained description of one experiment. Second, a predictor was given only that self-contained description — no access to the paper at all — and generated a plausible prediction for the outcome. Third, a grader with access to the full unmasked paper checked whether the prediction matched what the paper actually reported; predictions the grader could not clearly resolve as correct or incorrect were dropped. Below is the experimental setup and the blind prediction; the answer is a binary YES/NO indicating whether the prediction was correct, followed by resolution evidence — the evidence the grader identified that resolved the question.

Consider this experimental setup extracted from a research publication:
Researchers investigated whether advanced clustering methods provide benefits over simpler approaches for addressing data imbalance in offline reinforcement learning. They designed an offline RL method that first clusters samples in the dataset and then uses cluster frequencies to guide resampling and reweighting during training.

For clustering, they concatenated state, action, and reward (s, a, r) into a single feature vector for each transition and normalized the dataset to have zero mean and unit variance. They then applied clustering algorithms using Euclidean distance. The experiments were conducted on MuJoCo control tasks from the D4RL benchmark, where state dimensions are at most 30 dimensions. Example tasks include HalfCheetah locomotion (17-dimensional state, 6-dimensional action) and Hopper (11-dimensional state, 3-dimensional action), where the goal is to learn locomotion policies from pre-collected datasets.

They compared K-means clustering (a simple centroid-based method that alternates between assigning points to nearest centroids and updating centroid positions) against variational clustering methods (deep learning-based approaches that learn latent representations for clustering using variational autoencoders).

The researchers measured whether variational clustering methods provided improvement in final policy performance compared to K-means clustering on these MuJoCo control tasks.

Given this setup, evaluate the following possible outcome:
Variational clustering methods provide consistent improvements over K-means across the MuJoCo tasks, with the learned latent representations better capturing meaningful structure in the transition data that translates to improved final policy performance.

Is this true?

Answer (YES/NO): NO